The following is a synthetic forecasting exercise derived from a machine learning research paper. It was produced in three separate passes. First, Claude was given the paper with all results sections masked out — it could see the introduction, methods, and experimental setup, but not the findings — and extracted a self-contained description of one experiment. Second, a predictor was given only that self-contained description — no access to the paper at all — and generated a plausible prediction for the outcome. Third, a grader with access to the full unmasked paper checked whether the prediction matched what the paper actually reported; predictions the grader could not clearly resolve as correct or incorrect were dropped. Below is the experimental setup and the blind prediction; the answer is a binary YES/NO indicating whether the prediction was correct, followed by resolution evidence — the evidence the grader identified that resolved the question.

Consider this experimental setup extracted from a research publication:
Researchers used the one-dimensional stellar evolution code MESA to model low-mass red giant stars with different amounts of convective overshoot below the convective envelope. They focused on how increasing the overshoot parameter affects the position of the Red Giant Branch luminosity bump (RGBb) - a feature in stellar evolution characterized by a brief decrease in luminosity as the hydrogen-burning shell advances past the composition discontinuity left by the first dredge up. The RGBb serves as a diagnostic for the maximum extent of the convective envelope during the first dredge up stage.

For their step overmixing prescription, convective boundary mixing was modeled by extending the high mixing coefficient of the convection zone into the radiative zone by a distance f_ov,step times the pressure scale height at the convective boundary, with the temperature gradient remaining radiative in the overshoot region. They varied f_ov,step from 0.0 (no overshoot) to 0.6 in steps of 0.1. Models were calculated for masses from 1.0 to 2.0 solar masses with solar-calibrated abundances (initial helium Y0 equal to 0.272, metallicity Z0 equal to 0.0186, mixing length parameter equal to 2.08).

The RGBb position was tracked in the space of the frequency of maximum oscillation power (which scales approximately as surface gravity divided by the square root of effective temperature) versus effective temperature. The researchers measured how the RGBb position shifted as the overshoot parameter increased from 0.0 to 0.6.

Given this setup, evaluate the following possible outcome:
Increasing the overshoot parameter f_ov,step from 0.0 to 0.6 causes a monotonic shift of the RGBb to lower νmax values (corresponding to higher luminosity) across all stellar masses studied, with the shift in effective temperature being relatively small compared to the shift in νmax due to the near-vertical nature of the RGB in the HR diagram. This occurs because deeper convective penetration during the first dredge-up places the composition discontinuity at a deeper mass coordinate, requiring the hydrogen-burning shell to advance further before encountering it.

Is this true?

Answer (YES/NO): NO